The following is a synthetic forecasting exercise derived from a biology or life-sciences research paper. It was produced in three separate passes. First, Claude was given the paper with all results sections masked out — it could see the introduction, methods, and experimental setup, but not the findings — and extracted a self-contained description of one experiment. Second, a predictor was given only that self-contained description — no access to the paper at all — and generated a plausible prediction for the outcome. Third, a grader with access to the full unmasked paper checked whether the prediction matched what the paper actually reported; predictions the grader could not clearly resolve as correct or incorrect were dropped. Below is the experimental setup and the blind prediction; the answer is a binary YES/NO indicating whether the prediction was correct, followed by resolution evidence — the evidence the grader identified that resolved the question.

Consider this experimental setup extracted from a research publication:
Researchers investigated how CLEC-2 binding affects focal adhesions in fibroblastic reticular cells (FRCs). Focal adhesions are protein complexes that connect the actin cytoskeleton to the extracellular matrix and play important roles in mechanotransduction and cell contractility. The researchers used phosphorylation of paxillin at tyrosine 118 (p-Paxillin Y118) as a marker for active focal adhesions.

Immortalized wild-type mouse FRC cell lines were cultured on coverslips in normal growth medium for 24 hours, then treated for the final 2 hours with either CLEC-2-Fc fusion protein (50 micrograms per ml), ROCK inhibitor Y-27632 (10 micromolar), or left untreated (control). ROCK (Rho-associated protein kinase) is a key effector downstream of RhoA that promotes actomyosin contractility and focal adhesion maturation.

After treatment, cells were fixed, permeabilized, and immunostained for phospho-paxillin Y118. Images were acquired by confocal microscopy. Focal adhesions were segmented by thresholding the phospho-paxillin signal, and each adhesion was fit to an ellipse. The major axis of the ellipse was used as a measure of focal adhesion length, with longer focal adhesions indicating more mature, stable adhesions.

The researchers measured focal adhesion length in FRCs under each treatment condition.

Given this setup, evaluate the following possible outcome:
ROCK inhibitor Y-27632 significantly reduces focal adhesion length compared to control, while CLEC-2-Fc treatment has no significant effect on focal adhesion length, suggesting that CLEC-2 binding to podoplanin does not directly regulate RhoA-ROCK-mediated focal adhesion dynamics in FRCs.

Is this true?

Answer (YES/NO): NO